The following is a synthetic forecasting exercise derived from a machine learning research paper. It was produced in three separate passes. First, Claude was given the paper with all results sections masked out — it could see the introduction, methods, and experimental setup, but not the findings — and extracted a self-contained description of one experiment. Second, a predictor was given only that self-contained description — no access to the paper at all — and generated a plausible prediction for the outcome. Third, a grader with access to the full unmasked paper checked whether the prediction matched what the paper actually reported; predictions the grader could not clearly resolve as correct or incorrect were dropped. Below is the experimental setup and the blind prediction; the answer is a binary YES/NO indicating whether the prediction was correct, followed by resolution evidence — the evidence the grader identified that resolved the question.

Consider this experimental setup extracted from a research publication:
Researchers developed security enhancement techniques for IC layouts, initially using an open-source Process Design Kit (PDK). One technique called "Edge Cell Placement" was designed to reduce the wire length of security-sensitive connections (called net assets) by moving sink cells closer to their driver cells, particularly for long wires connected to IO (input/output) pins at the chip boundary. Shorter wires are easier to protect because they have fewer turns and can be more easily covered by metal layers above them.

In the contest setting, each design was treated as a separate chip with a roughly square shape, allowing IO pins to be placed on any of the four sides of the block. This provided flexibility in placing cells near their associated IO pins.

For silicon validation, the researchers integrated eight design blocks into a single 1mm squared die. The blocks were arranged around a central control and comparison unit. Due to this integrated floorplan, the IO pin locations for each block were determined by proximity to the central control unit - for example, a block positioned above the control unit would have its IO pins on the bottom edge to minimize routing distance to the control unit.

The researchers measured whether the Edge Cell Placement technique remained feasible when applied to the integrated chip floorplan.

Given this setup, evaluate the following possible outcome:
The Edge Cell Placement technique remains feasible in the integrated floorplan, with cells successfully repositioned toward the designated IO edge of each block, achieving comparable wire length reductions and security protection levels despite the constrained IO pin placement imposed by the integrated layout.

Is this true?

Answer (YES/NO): NO